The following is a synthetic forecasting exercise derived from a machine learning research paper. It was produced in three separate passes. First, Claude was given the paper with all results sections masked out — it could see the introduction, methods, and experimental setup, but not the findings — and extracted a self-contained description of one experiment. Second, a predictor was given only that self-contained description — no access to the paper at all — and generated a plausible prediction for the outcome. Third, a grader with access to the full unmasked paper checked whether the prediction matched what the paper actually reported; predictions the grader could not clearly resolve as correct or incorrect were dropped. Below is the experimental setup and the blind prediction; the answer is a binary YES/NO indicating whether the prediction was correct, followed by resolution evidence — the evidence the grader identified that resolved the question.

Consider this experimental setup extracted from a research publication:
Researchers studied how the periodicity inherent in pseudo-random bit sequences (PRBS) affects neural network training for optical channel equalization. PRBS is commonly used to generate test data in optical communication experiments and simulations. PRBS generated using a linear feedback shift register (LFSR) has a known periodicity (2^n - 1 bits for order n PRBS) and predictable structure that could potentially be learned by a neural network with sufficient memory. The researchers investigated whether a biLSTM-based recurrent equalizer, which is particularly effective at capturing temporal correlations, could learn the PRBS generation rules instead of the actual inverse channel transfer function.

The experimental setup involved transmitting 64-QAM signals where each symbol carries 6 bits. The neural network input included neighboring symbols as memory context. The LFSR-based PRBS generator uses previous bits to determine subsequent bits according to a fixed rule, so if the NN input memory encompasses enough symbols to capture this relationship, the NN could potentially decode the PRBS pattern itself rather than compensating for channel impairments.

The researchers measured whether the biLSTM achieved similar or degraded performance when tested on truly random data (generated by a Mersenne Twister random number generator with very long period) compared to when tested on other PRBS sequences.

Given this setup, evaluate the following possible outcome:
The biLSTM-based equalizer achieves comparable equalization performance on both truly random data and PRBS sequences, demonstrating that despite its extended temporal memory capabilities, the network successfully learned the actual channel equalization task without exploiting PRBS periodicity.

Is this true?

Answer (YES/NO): NO